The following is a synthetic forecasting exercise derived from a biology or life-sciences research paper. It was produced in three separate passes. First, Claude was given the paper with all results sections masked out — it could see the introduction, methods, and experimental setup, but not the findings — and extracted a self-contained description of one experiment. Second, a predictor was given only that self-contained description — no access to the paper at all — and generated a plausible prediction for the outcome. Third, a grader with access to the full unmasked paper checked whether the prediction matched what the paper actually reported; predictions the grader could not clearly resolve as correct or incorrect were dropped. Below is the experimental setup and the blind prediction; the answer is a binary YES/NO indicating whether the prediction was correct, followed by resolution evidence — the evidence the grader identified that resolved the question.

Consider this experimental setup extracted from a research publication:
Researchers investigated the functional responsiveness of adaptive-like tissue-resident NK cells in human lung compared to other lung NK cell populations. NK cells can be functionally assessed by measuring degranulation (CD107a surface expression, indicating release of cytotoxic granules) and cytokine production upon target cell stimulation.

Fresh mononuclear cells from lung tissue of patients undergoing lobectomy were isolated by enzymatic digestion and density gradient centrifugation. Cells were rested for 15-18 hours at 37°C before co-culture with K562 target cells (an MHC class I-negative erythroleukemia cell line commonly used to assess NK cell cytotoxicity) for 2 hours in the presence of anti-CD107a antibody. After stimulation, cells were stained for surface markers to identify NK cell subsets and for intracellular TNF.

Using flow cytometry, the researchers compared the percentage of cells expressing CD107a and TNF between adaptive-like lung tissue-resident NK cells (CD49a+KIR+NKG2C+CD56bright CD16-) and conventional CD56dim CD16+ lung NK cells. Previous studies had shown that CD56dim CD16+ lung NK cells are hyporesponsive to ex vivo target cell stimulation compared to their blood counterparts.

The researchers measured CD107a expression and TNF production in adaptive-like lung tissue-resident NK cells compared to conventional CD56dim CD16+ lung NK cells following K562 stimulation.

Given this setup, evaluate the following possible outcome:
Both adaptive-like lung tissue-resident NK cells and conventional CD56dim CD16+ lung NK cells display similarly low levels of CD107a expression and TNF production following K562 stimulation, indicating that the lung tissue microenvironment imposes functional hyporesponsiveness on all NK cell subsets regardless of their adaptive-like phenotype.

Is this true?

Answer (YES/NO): NO